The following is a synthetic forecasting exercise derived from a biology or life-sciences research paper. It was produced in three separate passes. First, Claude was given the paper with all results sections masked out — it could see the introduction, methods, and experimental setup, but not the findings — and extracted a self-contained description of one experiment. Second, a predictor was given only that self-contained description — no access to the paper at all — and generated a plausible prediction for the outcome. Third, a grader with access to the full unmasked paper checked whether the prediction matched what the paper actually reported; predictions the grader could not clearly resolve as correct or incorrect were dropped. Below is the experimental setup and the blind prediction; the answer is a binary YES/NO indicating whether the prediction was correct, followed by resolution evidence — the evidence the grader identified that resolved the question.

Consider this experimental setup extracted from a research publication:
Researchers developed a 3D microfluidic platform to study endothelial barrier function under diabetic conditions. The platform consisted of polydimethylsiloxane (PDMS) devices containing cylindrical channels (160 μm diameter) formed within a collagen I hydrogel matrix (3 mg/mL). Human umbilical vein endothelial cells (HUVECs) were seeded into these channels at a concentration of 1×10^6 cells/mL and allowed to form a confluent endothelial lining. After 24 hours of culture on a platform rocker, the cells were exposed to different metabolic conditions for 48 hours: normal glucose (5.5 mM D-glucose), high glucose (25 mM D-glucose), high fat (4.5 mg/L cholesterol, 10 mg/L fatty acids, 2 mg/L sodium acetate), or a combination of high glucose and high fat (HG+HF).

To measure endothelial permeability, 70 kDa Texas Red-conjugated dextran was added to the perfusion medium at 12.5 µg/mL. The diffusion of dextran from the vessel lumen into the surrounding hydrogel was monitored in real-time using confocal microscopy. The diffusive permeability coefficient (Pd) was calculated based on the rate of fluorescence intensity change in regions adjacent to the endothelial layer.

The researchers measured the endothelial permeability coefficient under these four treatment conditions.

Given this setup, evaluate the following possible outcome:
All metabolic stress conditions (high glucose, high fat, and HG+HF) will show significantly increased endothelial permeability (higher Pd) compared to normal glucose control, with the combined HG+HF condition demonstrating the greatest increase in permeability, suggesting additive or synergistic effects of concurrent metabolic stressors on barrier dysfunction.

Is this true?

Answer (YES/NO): NO